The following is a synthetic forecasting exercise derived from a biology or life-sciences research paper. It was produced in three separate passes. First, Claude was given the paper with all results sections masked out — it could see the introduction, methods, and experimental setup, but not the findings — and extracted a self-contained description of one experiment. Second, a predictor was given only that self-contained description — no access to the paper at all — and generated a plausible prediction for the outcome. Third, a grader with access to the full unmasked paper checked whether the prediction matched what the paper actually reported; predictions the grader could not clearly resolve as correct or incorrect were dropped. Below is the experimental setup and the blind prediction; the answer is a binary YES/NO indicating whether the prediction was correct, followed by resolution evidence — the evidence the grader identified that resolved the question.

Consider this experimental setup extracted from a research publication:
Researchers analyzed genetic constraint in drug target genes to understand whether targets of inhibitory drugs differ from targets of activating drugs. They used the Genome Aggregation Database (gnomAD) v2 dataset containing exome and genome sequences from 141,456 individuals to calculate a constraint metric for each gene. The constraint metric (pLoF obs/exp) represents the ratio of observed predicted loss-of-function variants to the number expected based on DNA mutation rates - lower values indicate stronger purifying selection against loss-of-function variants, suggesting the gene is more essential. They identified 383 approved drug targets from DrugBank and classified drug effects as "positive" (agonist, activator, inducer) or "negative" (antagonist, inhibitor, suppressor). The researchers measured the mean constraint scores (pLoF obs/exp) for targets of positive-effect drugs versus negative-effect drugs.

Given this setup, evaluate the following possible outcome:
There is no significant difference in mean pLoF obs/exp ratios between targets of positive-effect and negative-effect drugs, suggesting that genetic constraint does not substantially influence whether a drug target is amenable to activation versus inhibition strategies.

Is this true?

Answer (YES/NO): YES